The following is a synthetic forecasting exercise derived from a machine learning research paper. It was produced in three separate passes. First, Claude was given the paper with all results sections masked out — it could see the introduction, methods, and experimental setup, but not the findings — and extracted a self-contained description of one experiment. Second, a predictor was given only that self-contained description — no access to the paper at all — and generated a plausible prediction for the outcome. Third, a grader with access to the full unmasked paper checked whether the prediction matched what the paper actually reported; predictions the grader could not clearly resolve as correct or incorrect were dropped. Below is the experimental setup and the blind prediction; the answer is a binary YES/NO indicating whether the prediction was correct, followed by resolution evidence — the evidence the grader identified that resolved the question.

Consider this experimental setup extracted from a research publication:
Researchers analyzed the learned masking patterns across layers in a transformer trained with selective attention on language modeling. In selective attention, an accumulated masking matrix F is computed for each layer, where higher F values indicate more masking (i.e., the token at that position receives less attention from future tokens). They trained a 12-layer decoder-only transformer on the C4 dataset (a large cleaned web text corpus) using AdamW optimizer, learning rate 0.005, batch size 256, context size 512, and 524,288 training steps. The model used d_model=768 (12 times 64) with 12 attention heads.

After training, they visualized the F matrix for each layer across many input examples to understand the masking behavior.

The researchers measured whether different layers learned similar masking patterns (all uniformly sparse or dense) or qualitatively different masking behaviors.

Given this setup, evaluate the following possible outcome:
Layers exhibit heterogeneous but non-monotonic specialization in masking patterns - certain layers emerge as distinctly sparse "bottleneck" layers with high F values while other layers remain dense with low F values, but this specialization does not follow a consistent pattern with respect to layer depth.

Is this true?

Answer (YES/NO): YES